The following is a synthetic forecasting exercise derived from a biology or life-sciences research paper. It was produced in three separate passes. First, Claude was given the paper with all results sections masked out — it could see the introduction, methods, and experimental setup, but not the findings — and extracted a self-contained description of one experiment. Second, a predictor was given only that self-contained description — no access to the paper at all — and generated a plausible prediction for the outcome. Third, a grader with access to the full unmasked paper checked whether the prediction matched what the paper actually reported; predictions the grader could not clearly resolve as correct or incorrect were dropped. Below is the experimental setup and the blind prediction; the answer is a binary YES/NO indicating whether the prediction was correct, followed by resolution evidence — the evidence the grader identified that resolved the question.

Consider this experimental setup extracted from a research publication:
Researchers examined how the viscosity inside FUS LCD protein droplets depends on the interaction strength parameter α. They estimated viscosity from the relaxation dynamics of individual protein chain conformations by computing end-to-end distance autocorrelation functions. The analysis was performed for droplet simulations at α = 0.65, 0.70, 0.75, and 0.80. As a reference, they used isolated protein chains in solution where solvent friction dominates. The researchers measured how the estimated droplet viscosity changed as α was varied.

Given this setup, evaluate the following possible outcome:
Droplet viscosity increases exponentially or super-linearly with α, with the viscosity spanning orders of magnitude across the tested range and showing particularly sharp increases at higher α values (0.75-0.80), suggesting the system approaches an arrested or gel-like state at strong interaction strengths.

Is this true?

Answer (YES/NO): NO